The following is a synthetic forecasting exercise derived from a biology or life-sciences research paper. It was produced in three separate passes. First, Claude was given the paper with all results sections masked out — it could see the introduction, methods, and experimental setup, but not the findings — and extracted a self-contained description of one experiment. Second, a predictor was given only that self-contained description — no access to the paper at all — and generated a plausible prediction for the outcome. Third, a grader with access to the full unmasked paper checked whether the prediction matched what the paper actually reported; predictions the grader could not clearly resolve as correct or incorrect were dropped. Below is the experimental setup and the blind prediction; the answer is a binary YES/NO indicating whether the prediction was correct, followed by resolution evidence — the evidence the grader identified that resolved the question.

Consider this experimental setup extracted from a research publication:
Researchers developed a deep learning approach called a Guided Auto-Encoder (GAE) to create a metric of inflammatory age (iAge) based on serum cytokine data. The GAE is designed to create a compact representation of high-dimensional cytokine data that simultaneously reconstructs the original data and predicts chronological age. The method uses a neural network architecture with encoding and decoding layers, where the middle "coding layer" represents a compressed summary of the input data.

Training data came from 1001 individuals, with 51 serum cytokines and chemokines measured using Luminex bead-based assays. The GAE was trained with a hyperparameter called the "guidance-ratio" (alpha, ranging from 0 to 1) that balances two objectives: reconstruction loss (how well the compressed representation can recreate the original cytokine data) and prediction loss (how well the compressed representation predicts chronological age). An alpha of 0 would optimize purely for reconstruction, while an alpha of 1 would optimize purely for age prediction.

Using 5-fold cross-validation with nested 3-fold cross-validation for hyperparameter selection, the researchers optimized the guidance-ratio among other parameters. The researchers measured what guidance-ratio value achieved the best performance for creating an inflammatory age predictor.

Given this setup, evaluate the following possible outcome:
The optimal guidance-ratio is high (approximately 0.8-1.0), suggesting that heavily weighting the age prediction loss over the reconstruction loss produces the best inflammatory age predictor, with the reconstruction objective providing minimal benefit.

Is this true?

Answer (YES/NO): NO